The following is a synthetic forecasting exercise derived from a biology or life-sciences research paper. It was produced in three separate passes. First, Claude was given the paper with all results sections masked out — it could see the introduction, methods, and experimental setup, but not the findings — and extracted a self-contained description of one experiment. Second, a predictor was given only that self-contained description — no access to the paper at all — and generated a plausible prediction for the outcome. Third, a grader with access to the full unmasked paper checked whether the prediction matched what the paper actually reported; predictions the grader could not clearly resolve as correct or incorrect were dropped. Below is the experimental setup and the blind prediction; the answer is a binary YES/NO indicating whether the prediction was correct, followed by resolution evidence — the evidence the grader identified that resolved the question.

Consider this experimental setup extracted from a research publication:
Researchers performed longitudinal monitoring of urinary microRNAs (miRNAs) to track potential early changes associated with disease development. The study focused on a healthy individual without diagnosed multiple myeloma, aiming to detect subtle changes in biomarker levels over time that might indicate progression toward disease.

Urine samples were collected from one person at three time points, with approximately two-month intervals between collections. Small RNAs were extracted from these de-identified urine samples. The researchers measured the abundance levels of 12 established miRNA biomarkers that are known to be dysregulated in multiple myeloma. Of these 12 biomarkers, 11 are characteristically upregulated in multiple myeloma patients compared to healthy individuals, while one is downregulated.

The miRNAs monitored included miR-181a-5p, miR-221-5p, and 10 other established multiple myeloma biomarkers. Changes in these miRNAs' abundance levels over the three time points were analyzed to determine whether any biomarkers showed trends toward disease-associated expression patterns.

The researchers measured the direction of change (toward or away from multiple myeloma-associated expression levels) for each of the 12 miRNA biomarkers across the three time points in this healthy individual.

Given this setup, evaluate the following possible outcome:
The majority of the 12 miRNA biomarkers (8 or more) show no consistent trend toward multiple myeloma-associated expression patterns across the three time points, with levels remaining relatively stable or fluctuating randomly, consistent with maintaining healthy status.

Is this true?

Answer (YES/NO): YES